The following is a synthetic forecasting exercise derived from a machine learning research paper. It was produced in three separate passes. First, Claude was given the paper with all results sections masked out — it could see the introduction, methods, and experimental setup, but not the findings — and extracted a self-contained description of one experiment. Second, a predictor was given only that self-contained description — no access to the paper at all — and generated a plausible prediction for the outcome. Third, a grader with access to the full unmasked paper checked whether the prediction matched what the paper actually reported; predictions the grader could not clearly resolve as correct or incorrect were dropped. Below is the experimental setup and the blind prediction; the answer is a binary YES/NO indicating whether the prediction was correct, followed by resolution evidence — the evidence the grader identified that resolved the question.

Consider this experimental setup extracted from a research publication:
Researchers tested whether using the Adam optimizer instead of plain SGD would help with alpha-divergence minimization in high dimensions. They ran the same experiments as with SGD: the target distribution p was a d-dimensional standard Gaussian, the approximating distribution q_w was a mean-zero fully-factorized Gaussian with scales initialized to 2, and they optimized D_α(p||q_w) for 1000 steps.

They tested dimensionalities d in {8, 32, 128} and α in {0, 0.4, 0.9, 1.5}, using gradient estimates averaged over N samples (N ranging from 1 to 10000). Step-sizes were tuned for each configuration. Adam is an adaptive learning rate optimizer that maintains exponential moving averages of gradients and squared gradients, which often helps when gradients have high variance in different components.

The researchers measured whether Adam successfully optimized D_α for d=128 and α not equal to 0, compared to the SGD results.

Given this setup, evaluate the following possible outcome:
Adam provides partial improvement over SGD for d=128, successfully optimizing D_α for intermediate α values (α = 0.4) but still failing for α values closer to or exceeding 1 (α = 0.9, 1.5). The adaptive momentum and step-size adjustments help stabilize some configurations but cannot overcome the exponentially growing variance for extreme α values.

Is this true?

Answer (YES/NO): NO